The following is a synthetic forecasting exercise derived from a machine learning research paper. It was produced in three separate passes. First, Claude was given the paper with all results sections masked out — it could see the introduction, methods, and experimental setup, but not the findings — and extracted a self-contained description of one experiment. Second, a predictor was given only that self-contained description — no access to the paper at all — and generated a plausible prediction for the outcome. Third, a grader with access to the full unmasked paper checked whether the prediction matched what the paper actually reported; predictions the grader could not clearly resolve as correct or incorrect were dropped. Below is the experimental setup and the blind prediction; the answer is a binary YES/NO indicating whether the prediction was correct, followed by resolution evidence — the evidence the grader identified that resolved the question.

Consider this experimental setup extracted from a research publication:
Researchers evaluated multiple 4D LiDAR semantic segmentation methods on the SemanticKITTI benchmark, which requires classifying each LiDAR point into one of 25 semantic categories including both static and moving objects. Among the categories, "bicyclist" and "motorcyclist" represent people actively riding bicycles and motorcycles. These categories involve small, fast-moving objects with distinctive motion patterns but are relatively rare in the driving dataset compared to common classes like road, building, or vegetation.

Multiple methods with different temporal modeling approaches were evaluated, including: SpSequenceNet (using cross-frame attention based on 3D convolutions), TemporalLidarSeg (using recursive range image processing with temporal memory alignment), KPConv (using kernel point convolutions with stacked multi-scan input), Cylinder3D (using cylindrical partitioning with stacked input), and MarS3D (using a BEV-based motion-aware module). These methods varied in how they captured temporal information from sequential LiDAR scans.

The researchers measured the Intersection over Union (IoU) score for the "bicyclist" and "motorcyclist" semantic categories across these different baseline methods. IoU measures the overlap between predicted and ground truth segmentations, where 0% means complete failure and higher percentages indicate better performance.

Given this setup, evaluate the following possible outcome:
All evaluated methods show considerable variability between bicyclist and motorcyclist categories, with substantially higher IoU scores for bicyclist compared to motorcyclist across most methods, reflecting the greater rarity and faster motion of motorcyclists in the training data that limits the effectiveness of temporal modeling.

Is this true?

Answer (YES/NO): NO